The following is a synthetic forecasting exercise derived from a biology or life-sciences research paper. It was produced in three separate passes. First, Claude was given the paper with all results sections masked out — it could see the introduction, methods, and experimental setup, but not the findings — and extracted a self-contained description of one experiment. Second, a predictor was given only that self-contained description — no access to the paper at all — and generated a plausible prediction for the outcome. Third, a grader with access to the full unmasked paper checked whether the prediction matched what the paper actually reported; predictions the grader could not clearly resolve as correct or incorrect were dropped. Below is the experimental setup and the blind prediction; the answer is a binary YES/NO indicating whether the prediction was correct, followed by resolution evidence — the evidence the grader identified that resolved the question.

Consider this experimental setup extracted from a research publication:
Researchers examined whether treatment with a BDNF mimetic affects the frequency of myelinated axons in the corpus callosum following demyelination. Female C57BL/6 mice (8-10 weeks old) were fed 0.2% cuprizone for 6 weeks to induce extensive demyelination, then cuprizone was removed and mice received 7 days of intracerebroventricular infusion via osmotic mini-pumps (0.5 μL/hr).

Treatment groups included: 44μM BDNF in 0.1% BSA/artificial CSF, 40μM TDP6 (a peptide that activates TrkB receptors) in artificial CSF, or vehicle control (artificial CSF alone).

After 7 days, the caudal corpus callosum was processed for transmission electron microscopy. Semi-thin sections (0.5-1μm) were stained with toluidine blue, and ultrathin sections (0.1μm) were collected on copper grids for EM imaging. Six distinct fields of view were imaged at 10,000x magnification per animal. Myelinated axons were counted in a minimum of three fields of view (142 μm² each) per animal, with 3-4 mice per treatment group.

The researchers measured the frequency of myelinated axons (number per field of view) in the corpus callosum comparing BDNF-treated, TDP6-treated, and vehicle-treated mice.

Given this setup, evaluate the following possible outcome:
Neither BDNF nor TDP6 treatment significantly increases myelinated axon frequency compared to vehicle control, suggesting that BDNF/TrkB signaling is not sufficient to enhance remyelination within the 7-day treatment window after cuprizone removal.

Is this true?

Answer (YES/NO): NO